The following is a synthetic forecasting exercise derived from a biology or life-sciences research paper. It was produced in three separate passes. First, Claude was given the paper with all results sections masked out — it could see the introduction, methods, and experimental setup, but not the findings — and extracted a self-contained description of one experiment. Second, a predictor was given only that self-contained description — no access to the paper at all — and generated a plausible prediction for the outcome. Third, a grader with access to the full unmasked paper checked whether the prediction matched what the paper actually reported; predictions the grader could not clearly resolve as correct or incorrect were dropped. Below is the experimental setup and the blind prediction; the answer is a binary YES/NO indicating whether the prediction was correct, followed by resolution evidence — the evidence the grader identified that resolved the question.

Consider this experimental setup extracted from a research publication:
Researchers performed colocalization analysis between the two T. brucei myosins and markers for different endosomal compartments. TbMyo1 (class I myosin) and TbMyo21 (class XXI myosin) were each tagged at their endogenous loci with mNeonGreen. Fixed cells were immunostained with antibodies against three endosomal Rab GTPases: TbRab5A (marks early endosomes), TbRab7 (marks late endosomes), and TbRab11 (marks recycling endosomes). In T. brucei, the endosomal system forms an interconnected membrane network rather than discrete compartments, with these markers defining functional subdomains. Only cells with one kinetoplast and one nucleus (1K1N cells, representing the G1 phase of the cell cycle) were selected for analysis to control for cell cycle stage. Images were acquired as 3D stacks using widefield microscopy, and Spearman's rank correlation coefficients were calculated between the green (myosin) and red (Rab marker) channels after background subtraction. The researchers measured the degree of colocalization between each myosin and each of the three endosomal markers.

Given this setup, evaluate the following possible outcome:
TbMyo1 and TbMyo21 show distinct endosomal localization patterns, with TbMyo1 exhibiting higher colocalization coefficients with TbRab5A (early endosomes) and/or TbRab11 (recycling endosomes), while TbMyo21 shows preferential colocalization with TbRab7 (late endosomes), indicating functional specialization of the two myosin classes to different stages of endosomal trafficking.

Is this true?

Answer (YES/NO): NO